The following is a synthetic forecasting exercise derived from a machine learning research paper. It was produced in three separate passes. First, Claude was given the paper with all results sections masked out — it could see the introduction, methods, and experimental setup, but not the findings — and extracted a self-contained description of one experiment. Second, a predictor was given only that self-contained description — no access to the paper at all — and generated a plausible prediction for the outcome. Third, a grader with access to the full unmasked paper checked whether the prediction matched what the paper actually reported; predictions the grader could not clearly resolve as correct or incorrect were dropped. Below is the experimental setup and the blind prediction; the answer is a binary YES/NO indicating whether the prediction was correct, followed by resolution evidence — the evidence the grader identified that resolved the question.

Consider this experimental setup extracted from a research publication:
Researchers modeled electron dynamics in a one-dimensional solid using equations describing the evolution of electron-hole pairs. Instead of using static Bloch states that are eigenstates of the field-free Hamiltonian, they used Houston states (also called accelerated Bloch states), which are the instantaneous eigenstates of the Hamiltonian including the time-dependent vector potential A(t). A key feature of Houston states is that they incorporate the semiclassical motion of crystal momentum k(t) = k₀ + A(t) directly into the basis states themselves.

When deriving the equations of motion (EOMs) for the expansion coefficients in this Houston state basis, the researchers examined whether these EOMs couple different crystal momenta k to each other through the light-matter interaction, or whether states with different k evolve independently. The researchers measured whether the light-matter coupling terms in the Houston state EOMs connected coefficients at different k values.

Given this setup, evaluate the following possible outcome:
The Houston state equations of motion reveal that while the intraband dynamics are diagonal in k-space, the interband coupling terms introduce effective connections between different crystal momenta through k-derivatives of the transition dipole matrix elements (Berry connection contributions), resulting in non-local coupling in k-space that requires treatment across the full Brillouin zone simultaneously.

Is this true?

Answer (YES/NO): NO